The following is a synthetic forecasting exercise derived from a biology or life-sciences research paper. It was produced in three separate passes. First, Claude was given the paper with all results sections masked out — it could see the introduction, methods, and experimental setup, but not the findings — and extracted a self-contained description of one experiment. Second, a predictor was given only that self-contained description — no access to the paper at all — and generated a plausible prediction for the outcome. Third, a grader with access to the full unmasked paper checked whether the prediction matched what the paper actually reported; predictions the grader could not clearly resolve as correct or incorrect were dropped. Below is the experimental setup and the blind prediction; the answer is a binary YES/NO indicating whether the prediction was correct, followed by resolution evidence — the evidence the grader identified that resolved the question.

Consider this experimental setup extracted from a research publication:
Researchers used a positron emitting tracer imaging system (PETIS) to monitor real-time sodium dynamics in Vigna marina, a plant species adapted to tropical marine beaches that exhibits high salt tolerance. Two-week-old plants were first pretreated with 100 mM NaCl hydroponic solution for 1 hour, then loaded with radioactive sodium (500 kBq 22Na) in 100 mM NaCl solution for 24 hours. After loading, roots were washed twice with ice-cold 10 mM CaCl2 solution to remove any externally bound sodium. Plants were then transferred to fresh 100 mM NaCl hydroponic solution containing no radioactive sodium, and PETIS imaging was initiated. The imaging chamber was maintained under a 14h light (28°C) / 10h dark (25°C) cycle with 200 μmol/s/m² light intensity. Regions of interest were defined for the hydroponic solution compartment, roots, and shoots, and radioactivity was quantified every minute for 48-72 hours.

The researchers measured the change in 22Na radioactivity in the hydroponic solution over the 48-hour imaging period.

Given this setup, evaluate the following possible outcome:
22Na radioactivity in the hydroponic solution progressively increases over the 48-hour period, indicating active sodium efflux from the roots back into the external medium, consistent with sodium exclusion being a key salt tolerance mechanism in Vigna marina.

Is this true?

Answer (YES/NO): YES